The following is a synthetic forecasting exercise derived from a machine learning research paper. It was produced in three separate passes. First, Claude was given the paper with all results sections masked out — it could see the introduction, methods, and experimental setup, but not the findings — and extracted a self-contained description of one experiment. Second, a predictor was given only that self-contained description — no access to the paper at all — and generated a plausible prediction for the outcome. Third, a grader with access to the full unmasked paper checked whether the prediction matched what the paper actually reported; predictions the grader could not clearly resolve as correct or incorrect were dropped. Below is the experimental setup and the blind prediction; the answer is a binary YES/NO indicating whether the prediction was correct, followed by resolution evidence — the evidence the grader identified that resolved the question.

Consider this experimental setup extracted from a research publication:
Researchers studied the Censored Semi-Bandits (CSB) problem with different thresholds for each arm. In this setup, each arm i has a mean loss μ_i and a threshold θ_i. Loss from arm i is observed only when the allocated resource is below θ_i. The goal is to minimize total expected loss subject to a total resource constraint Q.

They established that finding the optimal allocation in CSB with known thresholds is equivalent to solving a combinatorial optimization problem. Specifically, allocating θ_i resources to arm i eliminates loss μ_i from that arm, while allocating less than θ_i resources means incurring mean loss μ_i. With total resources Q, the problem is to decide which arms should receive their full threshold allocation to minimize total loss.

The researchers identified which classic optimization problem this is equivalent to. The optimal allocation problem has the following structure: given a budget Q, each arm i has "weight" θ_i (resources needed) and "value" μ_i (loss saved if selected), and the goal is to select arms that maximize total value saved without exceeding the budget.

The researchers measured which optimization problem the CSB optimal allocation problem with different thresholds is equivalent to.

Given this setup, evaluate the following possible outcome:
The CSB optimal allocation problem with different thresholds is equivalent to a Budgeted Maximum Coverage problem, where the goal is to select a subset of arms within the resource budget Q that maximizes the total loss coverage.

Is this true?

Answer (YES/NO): NO